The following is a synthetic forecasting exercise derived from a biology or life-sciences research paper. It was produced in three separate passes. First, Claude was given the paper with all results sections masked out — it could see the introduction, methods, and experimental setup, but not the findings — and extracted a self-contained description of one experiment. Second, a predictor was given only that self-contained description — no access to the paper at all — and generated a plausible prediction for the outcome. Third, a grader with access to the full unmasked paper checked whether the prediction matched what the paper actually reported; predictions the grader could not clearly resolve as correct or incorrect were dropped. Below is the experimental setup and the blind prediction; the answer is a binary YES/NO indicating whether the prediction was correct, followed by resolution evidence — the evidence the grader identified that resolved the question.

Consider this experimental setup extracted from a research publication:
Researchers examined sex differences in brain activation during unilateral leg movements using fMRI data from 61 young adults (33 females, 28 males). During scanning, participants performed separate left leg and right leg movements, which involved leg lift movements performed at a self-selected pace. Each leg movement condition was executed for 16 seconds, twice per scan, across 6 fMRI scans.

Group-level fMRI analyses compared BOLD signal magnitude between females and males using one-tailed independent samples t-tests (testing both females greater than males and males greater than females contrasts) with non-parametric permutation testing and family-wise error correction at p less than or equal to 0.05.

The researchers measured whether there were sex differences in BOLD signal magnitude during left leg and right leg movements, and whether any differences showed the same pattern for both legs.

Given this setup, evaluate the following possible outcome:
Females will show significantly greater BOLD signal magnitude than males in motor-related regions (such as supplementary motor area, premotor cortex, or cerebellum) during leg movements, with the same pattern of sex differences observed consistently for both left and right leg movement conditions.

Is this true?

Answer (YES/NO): NO